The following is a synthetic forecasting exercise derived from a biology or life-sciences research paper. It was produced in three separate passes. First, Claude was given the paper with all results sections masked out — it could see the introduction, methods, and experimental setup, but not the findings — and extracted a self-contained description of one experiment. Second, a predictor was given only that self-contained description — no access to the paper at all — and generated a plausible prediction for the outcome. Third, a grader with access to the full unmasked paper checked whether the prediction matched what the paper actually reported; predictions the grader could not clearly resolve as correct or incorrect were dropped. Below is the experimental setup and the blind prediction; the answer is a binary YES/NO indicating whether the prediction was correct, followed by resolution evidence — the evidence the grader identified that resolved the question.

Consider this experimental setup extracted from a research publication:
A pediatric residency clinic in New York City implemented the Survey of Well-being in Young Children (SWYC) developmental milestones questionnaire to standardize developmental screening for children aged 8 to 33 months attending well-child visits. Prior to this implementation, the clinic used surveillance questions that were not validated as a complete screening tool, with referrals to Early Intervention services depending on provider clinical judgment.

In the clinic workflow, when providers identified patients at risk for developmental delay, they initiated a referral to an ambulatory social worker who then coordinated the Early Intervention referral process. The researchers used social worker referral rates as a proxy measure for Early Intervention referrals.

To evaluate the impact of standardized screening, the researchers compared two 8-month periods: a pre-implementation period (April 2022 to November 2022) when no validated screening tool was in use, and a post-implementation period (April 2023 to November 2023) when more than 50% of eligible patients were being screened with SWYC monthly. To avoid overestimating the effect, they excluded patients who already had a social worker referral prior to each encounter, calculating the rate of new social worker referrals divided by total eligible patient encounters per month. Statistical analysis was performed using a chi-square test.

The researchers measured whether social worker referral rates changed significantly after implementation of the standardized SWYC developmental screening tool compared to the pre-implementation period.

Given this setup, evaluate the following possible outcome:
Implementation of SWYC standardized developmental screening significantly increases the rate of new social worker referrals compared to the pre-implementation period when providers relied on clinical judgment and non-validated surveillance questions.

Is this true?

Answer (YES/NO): YES